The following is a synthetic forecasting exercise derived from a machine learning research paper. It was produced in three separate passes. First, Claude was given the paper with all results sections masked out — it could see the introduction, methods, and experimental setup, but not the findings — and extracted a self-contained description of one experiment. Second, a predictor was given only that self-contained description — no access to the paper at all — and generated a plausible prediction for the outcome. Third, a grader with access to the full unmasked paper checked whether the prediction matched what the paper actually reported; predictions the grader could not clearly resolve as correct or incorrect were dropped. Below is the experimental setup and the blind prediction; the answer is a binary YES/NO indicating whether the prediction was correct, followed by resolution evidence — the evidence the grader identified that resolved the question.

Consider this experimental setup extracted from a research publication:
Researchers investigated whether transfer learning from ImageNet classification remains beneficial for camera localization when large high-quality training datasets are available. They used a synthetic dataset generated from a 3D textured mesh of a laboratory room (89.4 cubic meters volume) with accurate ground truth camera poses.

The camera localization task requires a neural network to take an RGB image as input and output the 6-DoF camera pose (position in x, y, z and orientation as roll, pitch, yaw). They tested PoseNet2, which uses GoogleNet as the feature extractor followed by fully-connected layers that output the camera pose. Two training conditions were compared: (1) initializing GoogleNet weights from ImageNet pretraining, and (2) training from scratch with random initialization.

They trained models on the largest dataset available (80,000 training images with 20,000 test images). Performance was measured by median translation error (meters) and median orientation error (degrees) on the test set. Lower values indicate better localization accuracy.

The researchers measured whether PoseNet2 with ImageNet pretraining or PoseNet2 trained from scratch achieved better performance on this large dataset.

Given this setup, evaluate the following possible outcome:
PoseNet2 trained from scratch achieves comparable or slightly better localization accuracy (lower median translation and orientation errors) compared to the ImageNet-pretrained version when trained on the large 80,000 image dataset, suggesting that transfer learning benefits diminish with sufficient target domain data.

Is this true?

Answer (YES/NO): YES